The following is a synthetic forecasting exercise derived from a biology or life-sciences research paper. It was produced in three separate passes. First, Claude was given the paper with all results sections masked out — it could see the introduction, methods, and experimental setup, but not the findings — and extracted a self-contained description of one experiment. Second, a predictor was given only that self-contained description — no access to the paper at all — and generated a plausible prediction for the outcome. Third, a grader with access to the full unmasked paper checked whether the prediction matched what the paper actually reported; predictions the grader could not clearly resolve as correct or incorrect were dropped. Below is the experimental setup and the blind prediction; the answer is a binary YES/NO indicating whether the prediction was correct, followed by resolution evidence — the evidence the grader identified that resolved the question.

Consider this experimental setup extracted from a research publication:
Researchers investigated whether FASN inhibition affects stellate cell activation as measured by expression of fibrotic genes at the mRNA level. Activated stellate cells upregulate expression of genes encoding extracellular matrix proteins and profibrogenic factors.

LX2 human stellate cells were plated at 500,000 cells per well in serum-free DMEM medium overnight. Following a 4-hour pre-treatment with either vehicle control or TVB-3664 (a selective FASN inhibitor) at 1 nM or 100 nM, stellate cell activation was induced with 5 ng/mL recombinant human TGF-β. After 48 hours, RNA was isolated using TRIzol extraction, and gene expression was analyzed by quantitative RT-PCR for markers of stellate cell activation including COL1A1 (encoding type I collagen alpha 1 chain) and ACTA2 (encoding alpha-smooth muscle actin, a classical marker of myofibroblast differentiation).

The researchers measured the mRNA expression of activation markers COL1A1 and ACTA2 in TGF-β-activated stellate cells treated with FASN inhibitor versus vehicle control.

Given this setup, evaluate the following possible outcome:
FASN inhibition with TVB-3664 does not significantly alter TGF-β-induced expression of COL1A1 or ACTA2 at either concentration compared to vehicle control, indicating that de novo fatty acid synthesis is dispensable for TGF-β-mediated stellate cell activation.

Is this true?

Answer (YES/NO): NO